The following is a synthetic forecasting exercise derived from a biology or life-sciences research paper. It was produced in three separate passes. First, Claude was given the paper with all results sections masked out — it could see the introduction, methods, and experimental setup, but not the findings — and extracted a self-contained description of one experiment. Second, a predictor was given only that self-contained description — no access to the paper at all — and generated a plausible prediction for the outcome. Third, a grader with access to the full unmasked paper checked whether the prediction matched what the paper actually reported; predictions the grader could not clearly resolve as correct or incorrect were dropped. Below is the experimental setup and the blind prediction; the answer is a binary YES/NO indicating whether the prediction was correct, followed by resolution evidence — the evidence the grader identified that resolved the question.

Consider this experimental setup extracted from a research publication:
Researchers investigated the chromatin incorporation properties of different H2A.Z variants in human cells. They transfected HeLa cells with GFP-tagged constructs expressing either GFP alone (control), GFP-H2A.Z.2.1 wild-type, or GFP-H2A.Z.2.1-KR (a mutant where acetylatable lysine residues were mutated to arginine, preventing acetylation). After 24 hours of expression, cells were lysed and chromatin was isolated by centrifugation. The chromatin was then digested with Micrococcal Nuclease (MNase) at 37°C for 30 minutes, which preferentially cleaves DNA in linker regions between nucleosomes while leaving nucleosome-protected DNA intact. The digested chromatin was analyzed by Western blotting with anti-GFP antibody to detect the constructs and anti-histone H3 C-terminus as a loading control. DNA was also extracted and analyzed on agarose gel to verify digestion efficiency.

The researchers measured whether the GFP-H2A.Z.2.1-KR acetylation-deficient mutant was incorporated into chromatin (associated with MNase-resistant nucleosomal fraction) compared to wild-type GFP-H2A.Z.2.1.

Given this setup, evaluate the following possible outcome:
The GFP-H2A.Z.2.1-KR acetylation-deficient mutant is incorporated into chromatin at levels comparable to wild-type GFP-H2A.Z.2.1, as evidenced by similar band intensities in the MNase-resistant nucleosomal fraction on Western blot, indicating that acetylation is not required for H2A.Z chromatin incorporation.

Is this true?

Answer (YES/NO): YES